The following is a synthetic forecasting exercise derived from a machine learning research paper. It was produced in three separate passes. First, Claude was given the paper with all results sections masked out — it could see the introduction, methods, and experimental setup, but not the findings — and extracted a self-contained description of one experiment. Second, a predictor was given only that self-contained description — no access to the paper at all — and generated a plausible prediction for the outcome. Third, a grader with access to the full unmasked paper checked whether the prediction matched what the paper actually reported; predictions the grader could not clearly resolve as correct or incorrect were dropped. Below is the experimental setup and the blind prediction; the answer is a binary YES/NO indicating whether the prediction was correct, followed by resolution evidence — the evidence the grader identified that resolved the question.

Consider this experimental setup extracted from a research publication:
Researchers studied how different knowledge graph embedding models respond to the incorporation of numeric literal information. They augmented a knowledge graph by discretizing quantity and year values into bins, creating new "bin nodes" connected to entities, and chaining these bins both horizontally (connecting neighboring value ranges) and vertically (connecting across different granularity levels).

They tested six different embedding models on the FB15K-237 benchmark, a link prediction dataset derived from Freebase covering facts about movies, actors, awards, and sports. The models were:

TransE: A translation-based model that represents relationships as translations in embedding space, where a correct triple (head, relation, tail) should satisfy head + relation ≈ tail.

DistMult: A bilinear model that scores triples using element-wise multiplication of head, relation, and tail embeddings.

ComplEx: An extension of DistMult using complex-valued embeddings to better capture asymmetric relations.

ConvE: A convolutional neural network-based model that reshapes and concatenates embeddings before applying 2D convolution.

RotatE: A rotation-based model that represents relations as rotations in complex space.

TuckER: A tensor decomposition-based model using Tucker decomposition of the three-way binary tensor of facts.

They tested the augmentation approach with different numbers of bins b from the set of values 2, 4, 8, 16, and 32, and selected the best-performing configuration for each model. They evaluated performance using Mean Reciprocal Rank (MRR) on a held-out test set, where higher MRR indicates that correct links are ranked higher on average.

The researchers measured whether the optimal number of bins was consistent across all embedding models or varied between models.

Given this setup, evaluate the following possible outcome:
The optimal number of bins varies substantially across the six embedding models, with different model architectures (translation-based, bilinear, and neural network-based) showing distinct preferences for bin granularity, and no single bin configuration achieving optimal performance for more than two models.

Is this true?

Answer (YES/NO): NO